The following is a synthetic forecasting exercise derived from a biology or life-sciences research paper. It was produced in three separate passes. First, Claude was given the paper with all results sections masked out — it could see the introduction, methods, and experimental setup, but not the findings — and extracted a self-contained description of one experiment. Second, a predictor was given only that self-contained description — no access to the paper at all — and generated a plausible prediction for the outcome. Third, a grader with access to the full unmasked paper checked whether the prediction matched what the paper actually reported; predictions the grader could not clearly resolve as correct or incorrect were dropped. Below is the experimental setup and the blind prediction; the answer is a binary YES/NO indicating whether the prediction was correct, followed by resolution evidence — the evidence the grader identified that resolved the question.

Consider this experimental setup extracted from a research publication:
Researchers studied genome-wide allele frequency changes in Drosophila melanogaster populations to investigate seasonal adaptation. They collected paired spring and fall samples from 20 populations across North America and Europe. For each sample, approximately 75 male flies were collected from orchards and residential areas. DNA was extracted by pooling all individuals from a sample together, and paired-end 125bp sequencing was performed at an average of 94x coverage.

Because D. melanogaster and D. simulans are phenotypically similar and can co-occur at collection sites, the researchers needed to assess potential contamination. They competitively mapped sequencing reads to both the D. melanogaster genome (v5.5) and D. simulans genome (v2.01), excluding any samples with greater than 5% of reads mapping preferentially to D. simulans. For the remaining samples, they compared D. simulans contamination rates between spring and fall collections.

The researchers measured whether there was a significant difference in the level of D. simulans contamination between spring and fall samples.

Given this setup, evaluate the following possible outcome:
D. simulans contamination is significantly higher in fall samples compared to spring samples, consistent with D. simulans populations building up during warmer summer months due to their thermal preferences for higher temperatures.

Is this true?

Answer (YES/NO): NO